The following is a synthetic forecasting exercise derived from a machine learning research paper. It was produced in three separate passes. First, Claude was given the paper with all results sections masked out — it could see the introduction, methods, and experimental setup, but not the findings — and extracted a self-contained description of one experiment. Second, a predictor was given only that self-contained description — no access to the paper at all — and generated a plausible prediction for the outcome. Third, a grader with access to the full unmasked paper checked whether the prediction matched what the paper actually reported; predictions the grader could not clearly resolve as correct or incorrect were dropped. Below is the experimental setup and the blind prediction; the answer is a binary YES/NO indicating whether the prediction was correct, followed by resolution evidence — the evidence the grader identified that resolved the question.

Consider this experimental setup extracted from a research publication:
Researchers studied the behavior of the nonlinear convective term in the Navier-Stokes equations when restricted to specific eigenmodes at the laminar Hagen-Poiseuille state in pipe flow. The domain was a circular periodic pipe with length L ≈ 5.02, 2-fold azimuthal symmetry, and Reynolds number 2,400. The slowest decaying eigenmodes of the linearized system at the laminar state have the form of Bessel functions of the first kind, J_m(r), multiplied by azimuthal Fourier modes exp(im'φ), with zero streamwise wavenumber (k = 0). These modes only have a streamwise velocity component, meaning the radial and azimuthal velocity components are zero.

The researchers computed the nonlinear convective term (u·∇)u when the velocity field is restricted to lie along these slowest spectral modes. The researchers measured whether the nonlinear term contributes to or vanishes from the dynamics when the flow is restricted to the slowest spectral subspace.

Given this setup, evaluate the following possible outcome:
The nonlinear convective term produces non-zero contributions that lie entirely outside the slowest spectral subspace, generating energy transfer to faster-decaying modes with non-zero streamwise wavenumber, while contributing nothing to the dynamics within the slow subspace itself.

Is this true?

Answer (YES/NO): NO